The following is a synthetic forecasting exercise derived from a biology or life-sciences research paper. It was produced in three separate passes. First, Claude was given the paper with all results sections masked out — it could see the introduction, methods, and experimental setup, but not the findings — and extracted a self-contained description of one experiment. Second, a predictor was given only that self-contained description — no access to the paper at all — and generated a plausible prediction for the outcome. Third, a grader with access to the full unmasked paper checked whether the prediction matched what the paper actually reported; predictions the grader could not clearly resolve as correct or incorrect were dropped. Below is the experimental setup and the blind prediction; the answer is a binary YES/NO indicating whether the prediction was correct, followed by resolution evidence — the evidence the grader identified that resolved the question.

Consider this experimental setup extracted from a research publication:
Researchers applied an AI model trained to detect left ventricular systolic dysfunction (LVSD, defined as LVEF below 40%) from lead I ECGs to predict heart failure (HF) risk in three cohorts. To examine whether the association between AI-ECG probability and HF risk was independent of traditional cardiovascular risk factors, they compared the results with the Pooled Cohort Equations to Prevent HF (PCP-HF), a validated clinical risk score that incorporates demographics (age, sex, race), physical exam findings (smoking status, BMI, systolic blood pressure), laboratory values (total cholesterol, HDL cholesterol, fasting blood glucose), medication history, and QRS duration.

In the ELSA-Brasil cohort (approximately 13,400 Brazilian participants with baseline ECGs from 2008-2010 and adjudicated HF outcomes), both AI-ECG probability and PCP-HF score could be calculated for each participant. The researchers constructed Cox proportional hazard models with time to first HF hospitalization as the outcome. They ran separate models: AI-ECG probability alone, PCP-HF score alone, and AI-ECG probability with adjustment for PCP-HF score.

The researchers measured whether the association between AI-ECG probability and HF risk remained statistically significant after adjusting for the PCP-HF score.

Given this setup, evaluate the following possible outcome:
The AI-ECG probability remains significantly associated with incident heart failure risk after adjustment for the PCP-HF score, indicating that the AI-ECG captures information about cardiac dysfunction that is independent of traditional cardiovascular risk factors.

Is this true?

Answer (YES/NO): YES